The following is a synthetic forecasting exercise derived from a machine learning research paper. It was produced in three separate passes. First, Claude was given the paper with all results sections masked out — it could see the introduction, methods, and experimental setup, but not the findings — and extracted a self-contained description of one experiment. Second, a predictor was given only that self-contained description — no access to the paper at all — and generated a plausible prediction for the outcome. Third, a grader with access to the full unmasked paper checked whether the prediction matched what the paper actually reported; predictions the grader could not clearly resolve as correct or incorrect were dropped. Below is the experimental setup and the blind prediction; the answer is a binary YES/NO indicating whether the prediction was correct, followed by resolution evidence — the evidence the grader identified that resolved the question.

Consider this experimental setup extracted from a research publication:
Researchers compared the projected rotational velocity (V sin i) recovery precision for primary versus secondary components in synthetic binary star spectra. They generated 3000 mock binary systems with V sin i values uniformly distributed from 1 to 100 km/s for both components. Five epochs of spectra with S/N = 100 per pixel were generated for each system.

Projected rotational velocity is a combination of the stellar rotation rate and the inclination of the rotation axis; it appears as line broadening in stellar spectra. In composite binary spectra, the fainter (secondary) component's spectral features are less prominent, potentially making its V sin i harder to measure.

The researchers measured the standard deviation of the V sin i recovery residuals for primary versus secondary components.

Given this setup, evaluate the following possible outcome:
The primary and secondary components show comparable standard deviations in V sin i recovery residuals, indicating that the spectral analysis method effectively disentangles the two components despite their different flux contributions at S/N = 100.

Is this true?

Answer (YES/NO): NO